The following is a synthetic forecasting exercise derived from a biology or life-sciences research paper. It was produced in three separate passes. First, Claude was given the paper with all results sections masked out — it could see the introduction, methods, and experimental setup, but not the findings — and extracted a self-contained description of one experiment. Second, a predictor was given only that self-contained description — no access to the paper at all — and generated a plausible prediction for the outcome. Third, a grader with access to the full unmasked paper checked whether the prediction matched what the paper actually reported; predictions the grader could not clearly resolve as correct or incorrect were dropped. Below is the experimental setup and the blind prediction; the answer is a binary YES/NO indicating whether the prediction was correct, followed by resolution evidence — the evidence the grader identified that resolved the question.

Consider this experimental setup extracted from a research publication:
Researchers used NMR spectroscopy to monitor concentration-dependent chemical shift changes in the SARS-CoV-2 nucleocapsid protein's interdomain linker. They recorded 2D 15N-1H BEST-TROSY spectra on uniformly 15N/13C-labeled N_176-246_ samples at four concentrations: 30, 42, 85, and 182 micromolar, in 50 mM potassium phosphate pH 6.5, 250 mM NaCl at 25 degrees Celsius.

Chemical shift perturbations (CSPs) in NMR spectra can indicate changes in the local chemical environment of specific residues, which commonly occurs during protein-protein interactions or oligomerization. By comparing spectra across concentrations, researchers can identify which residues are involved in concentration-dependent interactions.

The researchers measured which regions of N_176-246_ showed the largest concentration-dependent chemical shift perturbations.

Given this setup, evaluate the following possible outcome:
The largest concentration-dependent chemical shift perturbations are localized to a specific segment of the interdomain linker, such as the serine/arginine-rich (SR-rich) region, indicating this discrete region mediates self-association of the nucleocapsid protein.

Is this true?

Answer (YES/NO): NO